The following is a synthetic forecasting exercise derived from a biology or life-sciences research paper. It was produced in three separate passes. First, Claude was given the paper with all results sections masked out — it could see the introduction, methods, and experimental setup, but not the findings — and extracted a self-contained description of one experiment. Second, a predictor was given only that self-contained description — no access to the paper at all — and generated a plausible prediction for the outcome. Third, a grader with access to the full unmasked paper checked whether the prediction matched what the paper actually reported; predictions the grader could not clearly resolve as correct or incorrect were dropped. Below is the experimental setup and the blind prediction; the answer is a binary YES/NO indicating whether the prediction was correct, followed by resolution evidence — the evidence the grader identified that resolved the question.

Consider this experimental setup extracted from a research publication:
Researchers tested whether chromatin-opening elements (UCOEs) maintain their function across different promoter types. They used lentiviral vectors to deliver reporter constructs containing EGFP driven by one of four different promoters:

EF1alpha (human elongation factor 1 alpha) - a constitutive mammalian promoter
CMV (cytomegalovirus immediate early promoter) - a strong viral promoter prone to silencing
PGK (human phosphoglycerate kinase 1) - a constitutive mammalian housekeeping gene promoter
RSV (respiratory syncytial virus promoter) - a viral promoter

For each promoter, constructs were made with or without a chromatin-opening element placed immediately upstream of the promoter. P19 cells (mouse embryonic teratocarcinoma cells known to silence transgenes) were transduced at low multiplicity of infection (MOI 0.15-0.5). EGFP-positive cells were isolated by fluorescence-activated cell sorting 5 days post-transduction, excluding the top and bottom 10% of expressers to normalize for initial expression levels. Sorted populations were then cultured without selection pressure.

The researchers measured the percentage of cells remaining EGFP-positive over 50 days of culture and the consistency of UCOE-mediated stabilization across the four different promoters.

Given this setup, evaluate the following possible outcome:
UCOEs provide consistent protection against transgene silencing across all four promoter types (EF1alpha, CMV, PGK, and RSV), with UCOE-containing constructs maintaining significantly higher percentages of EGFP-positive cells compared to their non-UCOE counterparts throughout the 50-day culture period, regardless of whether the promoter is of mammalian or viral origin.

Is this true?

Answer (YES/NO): NO